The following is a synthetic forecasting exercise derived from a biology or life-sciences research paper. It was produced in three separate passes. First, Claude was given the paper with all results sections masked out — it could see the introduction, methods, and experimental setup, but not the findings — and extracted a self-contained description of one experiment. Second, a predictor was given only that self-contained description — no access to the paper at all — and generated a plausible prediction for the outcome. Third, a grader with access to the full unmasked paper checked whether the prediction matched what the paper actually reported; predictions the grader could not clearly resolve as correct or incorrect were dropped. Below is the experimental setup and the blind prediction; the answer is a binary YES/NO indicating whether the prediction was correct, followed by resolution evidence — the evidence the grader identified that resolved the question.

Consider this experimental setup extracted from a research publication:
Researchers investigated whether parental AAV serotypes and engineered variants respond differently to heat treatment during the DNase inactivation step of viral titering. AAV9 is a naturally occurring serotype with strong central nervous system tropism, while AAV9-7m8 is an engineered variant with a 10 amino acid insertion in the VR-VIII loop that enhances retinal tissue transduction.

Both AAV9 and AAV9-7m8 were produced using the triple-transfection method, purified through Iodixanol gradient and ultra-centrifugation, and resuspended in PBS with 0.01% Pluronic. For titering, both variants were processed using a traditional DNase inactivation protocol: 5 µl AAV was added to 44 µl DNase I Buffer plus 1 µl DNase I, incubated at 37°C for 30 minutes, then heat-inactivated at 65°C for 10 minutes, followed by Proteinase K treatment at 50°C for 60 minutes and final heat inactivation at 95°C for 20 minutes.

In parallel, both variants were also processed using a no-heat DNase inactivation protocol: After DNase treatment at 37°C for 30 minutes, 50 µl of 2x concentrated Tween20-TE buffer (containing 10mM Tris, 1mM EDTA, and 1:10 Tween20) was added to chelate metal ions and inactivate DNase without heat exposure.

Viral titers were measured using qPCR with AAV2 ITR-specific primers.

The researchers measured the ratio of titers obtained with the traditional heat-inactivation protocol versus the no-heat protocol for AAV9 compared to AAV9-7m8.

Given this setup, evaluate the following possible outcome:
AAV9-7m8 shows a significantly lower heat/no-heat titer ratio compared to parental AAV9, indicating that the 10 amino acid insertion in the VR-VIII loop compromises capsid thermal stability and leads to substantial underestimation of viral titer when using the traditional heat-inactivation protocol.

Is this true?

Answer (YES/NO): YES